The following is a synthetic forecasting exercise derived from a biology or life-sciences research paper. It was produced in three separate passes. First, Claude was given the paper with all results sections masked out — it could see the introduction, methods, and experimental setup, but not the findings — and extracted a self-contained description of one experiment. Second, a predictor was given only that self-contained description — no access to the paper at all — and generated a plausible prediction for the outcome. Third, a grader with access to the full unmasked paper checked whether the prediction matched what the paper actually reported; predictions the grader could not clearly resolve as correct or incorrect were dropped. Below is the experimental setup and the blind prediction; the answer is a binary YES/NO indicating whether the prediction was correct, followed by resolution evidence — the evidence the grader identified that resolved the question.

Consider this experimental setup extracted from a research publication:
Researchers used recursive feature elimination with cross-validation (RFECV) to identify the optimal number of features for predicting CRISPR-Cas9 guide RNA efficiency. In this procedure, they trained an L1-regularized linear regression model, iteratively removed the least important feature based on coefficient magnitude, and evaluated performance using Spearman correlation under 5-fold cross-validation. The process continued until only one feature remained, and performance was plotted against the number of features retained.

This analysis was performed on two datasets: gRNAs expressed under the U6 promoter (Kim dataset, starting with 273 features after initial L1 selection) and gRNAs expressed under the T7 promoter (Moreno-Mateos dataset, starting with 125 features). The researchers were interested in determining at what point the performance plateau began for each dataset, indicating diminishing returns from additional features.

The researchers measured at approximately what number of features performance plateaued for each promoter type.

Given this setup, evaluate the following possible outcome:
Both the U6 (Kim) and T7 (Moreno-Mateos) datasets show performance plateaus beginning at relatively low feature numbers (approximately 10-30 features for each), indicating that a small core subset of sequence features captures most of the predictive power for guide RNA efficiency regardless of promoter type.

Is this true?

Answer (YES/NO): NO